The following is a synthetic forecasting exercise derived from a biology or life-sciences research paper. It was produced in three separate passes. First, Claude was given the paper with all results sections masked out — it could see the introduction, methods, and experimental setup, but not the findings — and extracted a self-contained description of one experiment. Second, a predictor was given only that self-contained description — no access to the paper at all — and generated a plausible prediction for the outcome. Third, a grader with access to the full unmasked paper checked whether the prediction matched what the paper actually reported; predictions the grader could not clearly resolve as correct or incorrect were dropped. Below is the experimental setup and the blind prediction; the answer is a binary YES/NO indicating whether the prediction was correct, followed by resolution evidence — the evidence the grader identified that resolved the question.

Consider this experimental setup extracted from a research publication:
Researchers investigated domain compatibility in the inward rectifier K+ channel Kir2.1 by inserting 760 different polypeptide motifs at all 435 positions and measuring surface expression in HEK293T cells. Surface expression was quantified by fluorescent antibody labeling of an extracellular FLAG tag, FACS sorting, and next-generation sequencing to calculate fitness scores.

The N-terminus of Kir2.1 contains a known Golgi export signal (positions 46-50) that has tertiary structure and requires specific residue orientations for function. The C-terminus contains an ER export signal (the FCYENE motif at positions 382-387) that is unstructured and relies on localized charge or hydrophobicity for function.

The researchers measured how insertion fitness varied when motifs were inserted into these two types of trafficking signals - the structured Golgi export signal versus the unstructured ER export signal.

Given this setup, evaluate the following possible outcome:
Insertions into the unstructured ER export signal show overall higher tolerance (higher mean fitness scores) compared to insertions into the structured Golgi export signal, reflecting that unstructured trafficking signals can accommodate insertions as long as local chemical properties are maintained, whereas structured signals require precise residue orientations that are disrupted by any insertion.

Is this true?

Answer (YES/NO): YES